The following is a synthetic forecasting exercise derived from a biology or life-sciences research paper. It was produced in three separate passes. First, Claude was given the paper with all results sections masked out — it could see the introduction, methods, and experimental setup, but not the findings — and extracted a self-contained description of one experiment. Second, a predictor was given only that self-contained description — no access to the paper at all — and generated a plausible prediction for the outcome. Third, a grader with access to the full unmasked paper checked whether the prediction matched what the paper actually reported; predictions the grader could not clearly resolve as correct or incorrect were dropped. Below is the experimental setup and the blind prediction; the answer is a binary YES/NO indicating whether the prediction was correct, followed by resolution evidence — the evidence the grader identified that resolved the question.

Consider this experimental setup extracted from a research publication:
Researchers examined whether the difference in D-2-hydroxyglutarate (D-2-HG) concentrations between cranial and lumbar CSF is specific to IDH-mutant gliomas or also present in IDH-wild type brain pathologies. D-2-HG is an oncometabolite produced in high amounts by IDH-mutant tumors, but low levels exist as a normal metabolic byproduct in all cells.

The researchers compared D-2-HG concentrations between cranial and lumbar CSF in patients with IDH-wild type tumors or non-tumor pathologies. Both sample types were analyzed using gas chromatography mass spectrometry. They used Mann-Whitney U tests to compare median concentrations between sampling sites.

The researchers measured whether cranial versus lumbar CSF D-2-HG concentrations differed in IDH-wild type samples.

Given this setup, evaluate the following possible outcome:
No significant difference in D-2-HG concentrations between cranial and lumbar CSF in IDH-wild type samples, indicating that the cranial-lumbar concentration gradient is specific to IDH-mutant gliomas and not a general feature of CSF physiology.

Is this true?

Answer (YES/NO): NO